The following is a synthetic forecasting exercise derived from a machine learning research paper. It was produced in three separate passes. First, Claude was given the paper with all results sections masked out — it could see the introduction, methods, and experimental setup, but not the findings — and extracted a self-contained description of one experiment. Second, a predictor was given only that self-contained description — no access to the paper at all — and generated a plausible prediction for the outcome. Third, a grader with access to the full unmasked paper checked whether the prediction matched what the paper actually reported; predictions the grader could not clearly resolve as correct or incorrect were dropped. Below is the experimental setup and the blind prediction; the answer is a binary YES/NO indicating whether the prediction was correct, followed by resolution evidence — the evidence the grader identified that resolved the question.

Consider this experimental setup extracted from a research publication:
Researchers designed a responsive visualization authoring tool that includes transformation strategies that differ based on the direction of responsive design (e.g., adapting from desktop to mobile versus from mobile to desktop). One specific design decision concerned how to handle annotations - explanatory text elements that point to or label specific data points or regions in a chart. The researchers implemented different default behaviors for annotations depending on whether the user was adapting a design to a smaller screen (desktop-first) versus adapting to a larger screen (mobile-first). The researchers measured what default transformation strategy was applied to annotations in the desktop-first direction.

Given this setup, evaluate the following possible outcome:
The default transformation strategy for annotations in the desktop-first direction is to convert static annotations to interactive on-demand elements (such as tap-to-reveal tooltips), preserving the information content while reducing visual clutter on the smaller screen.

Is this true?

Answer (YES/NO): NO